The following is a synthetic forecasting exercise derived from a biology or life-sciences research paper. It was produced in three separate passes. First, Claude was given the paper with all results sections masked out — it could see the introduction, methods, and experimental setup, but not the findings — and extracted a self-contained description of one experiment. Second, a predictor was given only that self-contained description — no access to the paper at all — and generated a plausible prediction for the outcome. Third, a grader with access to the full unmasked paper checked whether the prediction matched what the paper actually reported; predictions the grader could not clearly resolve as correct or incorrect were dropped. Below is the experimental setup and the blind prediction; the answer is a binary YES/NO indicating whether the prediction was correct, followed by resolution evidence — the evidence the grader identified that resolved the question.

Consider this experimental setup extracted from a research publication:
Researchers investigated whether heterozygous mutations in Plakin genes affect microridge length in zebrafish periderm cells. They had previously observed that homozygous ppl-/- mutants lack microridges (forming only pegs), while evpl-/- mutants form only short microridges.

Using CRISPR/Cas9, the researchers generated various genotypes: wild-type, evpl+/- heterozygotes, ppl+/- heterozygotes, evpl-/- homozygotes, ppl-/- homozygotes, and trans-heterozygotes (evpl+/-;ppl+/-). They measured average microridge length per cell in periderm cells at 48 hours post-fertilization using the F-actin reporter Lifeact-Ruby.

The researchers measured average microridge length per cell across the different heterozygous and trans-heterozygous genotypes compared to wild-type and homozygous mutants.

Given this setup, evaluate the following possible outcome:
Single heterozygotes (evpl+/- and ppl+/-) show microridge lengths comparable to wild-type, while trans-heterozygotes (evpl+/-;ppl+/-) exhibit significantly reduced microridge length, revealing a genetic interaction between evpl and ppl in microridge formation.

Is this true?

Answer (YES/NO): NO